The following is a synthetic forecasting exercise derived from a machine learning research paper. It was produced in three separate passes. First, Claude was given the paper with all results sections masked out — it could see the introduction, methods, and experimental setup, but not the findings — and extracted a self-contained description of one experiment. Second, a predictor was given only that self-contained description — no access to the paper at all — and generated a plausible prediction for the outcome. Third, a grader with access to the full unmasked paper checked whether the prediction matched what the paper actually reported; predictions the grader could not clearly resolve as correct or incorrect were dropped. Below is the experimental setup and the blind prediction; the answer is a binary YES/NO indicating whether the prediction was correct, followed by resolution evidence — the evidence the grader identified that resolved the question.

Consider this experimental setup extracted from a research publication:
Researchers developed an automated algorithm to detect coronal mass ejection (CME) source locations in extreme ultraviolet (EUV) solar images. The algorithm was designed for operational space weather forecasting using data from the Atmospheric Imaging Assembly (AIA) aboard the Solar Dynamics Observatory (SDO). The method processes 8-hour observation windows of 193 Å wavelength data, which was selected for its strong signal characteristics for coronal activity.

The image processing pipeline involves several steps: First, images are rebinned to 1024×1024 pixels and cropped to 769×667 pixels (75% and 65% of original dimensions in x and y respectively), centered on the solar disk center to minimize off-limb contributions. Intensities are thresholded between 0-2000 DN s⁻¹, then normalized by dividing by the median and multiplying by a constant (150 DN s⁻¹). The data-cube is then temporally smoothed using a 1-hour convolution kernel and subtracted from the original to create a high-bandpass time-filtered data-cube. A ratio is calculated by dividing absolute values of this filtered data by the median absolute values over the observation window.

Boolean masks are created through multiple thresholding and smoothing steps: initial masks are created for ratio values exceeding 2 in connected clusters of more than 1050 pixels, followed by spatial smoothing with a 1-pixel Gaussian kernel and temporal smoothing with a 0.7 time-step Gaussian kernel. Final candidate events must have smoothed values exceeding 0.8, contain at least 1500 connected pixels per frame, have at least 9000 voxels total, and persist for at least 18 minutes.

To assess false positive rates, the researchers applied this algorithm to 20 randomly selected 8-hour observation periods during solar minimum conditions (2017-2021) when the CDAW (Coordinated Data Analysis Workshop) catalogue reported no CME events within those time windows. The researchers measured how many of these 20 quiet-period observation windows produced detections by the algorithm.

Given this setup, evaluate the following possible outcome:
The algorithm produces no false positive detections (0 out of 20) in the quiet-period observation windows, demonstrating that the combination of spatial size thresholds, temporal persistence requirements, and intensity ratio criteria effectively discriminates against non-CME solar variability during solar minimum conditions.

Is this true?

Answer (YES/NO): NO